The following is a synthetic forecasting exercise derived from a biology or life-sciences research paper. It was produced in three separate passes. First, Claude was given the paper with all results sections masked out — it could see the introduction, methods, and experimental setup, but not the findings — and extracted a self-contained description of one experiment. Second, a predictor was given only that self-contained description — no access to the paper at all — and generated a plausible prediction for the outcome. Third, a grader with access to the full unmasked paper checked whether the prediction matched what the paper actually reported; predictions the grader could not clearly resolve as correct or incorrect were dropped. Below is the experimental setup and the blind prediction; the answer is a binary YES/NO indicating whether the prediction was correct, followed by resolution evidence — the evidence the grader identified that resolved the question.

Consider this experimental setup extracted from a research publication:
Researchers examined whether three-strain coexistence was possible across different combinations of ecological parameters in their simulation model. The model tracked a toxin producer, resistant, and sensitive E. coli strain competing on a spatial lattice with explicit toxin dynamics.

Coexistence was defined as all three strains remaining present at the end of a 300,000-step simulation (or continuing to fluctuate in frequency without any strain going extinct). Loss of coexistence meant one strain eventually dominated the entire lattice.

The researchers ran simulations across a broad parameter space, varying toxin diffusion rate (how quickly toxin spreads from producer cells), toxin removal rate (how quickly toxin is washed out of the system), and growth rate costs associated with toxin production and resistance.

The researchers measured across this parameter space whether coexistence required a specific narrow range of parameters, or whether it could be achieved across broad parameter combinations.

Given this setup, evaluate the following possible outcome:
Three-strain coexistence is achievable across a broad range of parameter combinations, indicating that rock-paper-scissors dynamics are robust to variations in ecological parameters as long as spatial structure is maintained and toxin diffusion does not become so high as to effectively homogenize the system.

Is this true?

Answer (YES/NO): NO